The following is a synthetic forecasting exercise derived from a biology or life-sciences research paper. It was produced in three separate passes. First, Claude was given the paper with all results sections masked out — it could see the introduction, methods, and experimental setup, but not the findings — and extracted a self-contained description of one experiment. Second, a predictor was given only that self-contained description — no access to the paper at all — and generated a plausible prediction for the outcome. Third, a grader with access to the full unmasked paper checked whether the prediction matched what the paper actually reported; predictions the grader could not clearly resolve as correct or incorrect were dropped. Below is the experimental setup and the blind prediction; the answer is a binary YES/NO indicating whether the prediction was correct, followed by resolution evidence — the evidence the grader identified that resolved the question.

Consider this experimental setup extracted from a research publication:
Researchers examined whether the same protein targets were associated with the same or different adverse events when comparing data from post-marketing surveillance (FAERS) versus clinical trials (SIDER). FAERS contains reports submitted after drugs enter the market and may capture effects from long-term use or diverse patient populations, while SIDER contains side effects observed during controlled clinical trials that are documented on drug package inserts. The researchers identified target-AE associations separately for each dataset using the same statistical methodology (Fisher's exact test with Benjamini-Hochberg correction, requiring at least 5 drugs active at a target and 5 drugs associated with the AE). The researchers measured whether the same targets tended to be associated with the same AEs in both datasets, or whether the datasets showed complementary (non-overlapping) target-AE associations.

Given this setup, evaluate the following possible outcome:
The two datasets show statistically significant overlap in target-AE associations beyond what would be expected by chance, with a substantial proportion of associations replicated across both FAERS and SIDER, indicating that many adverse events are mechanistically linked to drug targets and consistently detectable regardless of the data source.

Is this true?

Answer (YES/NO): NO